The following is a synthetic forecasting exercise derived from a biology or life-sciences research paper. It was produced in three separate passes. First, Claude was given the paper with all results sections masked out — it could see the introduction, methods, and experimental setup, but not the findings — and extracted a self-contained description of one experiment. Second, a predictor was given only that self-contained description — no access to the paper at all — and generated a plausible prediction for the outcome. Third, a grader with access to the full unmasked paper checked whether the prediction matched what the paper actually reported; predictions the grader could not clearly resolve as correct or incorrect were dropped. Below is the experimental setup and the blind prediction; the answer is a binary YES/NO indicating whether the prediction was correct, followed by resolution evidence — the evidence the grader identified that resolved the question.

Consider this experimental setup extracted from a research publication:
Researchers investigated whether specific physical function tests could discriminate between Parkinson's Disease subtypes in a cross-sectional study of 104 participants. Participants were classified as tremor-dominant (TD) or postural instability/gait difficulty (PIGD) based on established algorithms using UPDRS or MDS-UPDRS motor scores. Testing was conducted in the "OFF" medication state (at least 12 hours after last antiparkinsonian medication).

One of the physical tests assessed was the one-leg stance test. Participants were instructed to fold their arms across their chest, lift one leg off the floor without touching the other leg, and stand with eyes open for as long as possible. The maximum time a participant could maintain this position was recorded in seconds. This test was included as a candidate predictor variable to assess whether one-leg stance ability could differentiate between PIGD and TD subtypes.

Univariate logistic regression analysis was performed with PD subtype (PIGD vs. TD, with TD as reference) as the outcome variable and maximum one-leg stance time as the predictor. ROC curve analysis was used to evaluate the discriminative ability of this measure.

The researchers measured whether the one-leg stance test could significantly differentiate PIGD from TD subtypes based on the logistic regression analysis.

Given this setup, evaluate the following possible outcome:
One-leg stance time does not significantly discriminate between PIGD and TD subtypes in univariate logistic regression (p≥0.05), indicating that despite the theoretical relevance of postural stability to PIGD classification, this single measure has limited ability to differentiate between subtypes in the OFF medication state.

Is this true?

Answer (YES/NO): NO